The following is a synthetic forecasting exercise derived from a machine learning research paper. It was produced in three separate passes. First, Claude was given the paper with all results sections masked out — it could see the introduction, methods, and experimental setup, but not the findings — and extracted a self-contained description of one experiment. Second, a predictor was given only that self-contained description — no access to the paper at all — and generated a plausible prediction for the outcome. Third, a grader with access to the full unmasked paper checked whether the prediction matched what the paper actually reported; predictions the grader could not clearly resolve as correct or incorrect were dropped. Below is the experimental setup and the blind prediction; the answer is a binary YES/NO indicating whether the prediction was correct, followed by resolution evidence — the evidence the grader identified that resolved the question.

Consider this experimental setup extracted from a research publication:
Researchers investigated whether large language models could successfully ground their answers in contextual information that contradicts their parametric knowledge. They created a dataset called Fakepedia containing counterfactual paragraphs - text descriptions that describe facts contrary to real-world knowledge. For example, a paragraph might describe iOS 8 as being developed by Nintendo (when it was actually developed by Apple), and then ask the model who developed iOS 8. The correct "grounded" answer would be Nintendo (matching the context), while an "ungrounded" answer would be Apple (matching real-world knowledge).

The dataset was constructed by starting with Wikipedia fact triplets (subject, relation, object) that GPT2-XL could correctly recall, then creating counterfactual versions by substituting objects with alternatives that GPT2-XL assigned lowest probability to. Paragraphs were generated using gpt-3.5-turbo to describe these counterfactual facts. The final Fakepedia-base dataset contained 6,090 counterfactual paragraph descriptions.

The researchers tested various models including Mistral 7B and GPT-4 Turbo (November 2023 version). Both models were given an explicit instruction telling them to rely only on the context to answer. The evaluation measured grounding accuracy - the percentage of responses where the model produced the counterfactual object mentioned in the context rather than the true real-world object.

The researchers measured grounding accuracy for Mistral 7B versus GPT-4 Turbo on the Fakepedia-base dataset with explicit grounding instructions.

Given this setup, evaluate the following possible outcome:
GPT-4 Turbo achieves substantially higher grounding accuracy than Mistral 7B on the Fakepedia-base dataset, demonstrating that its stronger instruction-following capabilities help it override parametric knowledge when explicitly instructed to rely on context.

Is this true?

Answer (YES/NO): NO